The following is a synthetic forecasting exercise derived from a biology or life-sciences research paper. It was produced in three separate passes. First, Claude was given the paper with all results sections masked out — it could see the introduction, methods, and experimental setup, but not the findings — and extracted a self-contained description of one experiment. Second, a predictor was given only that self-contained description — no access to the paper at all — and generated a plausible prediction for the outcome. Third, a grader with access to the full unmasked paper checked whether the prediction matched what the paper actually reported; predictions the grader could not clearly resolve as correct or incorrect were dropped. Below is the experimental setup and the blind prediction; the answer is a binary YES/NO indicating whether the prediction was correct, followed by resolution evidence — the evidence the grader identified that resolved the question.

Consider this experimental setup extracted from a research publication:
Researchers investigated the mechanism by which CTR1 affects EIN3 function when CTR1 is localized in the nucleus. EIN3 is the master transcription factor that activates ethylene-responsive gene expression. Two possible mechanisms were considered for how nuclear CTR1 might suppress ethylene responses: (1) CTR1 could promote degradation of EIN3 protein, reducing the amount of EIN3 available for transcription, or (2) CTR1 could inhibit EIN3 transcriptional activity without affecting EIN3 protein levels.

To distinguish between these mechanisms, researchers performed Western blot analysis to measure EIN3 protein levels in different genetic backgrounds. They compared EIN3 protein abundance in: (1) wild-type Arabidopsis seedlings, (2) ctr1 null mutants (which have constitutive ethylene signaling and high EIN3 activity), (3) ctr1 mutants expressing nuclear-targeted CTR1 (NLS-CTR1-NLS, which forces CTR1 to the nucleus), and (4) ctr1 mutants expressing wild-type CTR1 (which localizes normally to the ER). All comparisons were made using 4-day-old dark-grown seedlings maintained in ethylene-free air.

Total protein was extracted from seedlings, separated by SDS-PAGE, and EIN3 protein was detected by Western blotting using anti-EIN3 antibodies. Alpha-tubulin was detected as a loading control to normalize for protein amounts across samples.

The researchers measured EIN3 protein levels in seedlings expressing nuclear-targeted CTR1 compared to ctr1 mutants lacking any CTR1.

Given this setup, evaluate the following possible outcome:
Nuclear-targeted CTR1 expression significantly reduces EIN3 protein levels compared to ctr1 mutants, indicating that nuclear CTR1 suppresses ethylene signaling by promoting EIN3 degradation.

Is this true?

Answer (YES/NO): YES